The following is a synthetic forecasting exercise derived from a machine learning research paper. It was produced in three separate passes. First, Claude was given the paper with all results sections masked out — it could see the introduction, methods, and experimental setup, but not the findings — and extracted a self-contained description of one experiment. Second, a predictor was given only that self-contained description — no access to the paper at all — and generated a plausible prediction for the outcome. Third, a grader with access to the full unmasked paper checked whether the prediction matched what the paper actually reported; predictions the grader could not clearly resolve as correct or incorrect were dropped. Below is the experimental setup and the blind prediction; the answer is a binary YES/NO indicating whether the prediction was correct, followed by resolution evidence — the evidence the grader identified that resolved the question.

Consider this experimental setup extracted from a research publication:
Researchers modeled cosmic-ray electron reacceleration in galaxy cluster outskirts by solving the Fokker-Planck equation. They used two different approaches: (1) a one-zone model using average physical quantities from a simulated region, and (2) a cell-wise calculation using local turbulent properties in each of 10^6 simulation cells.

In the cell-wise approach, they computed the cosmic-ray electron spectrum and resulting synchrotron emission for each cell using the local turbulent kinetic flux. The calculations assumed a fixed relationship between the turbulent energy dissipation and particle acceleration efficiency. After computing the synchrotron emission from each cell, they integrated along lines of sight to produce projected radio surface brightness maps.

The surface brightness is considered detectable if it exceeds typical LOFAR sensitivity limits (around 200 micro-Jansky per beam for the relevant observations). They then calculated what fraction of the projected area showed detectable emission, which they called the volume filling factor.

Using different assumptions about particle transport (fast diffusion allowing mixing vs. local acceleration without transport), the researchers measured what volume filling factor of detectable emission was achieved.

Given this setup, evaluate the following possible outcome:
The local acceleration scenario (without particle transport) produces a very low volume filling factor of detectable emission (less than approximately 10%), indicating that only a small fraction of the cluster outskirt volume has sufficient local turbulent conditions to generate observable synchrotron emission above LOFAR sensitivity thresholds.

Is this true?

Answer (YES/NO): NO